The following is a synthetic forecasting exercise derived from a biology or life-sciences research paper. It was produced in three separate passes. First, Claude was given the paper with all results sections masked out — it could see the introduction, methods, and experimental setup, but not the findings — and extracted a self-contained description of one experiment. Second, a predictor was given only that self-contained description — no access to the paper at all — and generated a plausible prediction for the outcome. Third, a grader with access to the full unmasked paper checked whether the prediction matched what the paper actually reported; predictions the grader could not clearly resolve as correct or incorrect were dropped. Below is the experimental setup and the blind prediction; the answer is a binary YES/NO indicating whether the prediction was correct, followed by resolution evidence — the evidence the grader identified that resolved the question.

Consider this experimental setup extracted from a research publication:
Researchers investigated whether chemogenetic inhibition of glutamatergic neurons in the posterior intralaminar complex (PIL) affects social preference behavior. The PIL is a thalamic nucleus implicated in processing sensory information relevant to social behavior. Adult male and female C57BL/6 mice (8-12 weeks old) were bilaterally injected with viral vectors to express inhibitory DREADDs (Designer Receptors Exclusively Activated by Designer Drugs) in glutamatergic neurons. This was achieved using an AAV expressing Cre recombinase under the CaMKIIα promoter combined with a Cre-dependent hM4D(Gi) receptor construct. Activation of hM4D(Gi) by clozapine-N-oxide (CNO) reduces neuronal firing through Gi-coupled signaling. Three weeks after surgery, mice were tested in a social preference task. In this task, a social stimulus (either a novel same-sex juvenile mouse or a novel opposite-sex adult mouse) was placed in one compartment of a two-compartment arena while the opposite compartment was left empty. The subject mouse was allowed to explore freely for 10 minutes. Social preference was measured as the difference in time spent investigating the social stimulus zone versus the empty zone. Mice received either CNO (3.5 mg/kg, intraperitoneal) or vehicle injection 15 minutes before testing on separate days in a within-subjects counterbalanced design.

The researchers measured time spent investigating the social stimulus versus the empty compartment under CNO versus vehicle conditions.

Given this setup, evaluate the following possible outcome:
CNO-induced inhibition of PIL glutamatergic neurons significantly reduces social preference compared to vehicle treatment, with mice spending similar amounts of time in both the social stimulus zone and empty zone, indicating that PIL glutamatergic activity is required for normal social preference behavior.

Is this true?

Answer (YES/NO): NO